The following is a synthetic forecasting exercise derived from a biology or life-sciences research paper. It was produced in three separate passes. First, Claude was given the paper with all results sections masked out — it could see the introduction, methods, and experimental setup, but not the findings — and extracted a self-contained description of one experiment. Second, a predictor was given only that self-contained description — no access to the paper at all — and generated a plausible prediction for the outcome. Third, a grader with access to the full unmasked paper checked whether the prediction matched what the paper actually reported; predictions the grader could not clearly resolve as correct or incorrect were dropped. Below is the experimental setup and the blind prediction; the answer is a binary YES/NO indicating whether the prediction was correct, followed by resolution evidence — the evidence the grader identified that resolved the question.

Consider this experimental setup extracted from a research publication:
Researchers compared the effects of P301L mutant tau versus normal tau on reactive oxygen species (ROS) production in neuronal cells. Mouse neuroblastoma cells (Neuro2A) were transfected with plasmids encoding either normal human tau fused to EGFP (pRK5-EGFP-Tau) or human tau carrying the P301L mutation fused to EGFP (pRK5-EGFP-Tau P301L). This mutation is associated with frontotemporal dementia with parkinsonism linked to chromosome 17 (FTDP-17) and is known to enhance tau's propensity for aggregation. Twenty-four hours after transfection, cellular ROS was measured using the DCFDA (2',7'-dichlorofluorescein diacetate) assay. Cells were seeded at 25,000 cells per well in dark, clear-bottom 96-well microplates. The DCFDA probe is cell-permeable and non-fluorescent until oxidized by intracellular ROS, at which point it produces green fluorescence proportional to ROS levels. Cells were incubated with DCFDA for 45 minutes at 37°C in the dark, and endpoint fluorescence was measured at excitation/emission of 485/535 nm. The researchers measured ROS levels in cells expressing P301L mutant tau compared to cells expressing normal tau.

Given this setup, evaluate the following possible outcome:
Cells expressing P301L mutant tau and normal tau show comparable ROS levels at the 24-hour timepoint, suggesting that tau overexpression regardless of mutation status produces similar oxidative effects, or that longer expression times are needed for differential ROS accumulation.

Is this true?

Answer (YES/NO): NO